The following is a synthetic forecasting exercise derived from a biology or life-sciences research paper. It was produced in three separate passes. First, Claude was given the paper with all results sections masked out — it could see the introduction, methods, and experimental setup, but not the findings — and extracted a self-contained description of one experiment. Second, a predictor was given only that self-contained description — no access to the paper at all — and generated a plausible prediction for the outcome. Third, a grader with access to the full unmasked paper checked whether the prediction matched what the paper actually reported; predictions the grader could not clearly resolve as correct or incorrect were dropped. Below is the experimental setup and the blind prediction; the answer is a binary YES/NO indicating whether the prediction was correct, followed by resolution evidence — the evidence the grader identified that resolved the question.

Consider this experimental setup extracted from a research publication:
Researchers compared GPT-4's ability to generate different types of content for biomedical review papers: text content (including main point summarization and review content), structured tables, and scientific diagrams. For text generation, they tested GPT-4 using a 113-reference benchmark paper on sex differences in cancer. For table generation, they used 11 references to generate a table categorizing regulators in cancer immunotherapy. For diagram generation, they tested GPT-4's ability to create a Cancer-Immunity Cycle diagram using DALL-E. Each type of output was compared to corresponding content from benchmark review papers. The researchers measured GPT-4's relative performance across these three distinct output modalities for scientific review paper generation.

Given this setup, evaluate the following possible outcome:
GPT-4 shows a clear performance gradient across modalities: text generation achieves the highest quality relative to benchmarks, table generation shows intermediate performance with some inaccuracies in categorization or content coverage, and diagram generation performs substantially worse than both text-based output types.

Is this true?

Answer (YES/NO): NO